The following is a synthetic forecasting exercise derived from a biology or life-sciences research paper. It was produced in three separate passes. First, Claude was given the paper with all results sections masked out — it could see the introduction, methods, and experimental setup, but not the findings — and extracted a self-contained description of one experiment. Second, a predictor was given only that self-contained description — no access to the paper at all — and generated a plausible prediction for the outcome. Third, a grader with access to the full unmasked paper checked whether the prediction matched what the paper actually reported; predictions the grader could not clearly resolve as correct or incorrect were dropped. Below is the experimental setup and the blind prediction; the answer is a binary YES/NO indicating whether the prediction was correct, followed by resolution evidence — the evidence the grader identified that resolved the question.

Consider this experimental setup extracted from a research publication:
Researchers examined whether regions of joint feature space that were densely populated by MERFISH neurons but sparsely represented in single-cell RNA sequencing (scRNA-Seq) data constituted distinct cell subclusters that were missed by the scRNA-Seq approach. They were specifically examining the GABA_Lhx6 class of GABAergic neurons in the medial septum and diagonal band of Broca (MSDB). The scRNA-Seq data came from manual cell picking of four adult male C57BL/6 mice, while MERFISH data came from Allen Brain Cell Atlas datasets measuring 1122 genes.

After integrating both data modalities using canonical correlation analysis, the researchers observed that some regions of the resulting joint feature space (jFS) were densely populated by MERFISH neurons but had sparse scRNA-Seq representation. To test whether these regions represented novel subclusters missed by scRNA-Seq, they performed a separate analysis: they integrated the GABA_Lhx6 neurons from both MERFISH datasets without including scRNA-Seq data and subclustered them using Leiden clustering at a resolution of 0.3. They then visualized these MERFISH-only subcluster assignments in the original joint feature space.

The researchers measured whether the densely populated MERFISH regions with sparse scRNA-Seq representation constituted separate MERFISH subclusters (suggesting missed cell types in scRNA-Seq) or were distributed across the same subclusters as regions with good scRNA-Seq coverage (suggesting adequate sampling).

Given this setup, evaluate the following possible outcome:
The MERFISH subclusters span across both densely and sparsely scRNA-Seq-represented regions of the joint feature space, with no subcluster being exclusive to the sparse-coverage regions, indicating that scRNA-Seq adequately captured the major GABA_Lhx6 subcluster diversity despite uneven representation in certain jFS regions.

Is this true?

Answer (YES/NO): YES